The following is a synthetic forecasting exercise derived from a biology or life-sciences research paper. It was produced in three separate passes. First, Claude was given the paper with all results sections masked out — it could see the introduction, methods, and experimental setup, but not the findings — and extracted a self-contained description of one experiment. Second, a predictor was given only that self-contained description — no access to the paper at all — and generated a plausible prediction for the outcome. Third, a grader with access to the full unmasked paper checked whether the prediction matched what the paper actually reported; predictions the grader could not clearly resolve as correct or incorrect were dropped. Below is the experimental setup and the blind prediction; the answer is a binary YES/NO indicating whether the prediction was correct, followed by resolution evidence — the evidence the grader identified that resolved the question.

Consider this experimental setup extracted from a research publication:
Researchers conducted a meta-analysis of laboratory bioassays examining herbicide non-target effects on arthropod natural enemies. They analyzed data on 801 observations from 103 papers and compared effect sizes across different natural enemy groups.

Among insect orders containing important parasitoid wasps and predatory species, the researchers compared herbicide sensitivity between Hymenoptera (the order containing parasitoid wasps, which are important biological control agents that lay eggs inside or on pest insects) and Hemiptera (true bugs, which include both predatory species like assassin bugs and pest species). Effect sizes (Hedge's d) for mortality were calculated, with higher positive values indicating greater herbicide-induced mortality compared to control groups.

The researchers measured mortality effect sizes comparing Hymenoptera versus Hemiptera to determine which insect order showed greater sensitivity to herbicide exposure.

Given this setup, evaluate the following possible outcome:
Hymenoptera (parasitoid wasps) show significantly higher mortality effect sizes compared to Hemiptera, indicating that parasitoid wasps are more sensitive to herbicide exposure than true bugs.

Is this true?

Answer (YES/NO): NO